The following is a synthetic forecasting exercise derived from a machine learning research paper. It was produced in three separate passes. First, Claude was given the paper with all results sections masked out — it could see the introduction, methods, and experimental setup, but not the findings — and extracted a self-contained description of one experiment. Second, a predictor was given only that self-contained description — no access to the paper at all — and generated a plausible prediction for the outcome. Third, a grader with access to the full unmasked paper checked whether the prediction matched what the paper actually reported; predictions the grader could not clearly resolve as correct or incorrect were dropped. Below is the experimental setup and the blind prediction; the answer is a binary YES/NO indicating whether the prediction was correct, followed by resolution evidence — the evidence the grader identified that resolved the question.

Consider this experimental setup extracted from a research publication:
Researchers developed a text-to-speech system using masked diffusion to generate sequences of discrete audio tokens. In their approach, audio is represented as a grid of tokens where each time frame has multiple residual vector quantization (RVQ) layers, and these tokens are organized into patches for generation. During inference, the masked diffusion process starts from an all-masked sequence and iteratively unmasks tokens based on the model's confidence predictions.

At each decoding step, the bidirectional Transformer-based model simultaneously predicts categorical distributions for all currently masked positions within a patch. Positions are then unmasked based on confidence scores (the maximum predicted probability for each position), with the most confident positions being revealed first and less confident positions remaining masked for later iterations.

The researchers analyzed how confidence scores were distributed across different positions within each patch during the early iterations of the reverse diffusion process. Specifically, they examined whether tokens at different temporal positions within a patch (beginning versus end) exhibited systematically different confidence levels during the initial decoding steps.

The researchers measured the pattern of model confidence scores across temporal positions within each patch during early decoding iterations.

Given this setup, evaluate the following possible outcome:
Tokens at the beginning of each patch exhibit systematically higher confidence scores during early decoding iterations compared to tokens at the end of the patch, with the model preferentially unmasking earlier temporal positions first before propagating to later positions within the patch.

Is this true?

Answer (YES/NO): NO